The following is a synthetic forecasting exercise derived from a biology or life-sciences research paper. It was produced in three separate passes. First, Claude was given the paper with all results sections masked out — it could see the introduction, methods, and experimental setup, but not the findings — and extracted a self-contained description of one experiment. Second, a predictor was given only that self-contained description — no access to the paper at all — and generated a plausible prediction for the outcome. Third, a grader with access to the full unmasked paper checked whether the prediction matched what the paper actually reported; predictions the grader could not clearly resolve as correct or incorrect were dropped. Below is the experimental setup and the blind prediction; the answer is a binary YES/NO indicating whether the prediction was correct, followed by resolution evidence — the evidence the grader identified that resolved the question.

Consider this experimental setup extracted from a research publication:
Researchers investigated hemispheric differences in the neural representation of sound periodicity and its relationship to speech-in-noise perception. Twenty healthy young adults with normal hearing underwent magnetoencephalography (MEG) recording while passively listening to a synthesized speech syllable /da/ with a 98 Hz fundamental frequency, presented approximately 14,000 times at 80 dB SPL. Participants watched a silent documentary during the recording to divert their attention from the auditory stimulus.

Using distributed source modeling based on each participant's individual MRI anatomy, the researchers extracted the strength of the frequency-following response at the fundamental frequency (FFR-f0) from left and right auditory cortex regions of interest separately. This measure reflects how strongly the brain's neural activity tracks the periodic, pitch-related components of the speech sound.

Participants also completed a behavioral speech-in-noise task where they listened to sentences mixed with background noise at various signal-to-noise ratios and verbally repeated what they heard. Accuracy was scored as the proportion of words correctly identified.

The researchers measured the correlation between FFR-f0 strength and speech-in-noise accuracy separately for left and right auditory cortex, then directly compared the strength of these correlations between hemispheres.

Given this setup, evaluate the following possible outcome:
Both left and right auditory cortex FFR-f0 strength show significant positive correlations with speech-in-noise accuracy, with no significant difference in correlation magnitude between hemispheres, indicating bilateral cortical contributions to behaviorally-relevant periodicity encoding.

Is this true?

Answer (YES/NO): NO